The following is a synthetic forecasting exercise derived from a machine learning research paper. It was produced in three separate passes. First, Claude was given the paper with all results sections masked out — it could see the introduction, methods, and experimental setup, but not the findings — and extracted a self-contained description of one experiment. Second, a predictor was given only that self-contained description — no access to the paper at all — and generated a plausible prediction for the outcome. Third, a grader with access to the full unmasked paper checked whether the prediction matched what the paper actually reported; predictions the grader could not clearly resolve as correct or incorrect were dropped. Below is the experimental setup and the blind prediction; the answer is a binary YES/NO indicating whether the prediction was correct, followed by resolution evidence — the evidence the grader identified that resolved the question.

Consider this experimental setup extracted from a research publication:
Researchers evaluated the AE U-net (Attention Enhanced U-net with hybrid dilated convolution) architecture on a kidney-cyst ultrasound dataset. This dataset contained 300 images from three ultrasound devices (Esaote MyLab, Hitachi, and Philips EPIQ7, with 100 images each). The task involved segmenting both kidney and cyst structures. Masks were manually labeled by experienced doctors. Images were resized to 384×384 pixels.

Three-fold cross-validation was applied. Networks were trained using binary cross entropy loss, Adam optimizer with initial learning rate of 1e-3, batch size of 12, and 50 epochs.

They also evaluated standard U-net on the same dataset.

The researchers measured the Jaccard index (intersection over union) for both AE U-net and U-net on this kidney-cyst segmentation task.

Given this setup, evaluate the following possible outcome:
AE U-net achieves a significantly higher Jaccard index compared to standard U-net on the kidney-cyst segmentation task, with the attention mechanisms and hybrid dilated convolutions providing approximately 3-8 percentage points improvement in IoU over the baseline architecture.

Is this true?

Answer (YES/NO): YES